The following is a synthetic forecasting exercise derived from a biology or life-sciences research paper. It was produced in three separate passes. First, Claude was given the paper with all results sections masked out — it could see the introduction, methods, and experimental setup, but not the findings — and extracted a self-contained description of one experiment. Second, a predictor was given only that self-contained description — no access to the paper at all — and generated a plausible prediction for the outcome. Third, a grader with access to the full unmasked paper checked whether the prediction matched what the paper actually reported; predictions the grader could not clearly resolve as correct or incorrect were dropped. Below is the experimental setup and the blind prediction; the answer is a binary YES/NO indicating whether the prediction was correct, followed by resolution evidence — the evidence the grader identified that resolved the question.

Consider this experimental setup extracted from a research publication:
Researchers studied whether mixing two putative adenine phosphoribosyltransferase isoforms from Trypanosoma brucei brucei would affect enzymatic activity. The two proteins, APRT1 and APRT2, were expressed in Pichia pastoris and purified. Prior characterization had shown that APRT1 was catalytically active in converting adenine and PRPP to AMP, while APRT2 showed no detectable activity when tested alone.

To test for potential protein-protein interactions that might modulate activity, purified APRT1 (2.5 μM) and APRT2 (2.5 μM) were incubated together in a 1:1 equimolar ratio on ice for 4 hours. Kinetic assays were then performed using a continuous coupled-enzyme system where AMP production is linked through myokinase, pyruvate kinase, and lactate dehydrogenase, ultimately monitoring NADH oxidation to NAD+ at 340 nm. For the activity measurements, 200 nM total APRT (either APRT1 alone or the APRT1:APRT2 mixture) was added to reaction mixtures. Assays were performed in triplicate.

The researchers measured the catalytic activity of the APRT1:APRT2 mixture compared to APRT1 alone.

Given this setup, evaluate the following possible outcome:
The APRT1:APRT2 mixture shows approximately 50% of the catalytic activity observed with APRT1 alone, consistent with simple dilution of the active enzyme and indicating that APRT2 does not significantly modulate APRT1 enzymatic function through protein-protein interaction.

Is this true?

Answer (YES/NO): YES